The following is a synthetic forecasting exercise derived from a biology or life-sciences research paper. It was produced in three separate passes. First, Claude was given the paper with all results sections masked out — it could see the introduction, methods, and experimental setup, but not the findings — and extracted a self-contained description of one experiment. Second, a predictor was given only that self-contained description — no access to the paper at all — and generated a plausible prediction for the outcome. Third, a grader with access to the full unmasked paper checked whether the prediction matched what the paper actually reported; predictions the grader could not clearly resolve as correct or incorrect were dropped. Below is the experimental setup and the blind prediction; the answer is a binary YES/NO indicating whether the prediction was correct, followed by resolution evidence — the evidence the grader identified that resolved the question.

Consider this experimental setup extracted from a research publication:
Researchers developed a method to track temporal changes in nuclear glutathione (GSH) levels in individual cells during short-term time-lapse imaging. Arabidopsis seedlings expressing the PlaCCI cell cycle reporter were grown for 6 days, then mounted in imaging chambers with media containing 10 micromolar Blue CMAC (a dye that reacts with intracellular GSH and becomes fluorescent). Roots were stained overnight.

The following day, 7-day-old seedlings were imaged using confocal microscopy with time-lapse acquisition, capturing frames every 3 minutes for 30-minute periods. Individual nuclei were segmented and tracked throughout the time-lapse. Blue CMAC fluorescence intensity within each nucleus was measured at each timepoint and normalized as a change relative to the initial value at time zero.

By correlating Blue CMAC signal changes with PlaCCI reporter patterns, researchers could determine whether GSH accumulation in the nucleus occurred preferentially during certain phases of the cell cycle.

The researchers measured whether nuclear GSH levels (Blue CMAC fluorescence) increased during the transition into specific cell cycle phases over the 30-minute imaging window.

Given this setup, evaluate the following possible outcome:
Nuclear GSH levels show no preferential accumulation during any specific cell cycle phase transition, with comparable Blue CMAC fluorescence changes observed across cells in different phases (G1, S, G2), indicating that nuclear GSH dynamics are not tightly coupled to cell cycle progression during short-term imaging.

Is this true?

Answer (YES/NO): NO